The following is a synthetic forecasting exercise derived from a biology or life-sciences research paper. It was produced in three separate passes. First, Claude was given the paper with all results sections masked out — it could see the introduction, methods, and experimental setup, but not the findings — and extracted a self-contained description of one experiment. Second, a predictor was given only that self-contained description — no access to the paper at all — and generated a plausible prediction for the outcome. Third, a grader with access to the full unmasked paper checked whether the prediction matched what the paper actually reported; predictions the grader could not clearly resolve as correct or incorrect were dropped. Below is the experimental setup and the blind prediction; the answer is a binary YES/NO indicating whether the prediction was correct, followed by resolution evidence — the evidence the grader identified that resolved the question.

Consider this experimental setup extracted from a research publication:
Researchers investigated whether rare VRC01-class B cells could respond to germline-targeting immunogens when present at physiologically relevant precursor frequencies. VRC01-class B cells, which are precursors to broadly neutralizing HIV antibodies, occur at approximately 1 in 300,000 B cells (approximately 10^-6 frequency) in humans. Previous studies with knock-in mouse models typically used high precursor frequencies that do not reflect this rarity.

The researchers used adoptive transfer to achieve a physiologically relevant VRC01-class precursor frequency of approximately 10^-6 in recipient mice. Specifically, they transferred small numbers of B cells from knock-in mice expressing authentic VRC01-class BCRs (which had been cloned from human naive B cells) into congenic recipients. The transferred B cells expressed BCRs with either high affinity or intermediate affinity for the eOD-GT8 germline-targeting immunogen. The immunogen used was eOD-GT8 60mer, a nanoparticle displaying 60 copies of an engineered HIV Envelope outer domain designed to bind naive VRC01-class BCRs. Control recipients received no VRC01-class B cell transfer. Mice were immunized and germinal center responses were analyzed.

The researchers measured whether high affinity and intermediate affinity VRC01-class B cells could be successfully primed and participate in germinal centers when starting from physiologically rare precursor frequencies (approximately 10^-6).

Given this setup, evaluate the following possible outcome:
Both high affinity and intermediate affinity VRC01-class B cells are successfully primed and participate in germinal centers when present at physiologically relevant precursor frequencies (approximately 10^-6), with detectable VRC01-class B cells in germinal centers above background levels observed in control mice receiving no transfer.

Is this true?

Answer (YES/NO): YES